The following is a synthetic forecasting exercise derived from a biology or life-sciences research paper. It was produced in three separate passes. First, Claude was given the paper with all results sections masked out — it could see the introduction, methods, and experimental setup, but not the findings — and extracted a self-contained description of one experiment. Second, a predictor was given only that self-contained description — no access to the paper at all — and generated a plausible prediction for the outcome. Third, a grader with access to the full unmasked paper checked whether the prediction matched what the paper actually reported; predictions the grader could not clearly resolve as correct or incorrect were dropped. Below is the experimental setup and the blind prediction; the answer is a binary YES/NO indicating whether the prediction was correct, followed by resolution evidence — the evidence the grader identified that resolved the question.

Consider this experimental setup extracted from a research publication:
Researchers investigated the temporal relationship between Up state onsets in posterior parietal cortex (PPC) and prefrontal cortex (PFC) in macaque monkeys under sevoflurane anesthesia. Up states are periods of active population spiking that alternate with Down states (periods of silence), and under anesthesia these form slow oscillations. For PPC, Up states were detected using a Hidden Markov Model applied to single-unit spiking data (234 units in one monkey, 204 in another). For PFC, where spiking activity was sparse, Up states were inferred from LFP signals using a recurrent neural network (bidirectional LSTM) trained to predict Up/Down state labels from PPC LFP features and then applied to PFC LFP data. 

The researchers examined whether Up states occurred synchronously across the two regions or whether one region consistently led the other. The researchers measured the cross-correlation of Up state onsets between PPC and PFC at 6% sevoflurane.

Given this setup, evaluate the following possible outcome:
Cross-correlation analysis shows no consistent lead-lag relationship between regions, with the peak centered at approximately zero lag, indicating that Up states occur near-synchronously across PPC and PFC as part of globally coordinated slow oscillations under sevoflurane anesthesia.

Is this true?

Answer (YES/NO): NO